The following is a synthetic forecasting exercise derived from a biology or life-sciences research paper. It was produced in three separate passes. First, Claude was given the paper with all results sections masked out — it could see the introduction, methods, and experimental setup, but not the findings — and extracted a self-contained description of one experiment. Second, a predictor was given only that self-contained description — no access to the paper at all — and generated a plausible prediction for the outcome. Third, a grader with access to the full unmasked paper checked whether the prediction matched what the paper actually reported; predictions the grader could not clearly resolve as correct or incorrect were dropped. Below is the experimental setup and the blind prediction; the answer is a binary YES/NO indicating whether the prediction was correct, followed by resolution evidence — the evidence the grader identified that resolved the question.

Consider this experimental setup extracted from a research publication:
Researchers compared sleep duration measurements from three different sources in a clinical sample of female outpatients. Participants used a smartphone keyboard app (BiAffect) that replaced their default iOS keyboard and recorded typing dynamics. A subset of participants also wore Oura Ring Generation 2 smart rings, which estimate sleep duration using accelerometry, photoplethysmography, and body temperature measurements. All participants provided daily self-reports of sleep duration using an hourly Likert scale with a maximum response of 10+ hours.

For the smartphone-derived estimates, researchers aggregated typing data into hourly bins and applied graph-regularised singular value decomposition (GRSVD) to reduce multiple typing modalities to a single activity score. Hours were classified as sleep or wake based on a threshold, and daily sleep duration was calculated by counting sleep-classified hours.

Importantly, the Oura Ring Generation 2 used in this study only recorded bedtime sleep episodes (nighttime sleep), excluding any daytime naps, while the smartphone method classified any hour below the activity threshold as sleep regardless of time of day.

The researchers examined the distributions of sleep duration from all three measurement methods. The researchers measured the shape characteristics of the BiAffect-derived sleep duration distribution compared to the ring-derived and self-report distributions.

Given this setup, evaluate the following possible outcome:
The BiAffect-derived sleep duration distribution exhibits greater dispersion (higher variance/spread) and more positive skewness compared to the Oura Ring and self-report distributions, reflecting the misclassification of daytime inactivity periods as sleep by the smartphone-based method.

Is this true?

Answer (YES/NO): YES